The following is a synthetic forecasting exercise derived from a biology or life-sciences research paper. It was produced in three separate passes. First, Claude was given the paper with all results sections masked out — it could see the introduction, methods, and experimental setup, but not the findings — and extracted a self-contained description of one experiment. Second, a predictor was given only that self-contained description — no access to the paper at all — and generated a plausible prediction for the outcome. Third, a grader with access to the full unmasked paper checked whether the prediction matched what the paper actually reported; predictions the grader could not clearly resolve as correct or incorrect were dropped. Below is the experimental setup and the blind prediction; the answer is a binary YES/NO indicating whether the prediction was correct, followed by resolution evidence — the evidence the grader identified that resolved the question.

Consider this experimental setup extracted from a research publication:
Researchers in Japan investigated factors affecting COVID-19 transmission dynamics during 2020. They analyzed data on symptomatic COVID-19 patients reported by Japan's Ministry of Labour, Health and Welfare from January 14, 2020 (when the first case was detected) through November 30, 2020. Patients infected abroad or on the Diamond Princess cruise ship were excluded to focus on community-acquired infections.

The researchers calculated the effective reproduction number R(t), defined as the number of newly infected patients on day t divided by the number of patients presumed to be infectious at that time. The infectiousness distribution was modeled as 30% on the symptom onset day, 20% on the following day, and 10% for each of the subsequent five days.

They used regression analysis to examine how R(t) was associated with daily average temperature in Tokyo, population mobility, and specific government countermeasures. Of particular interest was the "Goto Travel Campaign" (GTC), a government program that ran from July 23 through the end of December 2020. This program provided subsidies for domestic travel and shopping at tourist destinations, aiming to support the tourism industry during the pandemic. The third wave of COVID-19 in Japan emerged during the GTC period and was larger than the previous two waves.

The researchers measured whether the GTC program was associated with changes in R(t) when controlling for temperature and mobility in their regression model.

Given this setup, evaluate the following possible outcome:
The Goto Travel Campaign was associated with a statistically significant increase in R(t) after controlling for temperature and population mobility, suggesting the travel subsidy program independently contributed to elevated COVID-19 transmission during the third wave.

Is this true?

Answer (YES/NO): NO